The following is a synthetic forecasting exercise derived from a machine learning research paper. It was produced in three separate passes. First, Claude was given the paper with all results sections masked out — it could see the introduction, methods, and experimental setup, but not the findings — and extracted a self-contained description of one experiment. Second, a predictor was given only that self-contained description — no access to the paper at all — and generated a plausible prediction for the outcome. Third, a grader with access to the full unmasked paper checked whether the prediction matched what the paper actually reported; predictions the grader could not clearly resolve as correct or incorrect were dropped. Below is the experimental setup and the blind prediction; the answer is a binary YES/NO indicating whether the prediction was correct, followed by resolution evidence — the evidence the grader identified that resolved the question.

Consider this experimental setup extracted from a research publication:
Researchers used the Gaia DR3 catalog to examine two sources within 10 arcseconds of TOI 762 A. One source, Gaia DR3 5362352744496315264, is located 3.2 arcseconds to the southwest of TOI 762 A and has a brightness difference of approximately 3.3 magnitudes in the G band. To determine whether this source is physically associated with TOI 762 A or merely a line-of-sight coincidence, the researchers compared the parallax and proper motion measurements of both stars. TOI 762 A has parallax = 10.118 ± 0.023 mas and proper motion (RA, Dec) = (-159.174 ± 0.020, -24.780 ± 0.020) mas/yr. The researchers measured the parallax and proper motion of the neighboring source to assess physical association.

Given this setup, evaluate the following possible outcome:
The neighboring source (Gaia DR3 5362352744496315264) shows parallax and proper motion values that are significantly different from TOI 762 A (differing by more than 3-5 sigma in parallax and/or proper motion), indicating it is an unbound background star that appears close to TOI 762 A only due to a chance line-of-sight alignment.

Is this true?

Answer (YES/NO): NO